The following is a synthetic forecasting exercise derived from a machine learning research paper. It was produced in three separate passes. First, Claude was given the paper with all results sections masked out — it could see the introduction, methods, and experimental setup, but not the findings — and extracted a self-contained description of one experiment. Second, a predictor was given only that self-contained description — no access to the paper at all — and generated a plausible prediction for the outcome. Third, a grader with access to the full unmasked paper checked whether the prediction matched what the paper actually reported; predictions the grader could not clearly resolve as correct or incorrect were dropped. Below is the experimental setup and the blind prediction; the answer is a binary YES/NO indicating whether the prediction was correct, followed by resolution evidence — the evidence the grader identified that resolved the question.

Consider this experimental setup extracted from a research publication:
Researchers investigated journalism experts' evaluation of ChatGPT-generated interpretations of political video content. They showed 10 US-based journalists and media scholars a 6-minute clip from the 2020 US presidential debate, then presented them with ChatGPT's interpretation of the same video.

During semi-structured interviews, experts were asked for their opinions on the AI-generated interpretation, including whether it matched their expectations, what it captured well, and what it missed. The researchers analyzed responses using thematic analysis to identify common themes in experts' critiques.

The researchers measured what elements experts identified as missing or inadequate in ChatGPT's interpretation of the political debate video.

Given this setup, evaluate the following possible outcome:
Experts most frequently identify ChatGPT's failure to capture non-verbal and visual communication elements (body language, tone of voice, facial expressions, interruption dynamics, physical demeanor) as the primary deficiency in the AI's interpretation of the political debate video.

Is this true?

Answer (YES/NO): NO